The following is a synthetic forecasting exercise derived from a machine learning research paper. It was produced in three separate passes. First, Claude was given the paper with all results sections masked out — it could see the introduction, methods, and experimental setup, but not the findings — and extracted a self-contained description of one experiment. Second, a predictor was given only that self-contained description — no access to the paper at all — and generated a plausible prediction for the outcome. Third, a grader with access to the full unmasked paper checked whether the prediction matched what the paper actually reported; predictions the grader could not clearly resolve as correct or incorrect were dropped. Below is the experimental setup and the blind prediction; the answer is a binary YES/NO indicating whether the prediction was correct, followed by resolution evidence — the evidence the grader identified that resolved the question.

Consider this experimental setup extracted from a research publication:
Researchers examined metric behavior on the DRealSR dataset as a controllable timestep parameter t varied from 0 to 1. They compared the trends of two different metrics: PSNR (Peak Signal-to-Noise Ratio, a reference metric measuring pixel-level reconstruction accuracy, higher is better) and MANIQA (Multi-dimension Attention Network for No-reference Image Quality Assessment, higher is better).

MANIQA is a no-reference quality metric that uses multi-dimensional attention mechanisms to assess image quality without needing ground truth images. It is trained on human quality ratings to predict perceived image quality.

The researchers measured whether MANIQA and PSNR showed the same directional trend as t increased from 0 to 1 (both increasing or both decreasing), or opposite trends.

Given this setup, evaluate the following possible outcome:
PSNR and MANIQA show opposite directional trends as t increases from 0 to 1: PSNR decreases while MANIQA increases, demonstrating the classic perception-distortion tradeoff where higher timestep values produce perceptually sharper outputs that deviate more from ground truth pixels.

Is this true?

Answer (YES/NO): NO